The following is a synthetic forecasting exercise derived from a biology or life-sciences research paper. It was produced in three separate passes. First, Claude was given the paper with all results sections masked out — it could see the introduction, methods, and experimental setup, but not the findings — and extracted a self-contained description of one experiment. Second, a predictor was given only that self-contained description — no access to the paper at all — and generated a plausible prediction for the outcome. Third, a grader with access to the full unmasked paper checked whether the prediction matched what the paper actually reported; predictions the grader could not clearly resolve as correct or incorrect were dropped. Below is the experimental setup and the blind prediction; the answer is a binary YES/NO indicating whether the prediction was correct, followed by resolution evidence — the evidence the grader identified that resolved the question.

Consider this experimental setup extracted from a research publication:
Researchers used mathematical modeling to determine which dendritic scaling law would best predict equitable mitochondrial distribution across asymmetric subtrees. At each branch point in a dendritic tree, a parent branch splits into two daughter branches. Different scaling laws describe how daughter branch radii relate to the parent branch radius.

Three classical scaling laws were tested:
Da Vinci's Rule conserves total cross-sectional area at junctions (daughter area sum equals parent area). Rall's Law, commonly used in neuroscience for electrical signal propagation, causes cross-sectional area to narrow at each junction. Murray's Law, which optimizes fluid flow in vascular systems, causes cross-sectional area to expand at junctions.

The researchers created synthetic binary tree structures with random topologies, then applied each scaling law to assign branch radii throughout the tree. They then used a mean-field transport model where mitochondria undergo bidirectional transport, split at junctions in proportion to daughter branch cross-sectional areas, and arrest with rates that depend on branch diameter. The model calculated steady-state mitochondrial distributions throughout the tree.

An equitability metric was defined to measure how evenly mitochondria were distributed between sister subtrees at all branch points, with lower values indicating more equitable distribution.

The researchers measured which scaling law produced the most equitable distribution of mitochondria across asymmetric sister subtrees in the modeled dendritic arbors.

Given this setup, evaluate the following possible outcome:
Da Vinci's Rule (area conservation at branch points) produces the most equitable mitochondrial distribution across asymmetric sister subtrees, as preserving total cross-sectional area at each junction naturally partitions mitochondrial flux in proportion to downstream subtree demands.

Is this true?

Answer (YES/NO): YES